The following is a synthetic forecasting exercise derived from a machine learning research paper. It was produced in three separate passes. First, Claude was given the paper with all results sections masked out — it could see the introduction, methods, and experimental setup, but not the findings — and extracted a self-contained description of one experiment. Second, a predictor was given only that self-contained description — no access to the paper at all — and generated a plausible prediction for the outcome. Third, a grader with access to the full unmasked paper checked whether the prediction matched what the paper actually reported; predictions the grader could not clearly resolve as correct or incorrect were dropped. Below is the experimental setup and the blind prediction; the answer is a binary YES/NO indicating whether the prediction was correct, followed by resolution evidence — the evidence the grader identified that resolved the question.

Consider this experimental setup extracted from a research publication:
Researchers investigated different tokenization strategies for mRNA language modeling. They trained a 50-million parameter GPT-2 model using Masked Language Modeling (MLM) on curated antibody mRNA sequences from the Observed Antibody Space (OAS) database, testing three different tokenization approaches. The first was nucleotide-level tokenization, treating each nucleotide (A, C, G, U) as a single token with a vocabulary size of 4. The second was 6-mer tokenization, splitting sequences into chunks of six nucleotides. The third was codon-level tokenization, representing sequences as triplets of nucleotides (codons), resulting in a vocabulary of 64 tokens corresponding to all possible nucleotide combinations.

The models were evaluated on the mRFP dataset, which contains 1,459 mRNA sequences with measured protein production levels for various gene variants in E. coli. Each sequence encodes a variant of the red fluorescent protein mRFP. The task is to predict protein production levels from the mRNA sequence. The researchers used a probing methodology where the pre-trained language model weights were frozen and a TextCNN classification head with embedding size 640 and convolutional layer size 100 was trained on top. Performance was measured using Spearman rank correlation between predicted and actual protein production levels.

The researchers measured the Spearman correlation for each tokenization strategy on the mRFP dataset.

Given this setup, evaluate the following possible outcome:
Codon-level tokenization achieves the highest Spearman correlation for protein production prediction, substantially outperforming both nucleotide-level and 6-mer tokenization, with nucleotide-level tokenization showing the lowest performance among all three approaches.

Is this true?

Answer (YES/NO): NO